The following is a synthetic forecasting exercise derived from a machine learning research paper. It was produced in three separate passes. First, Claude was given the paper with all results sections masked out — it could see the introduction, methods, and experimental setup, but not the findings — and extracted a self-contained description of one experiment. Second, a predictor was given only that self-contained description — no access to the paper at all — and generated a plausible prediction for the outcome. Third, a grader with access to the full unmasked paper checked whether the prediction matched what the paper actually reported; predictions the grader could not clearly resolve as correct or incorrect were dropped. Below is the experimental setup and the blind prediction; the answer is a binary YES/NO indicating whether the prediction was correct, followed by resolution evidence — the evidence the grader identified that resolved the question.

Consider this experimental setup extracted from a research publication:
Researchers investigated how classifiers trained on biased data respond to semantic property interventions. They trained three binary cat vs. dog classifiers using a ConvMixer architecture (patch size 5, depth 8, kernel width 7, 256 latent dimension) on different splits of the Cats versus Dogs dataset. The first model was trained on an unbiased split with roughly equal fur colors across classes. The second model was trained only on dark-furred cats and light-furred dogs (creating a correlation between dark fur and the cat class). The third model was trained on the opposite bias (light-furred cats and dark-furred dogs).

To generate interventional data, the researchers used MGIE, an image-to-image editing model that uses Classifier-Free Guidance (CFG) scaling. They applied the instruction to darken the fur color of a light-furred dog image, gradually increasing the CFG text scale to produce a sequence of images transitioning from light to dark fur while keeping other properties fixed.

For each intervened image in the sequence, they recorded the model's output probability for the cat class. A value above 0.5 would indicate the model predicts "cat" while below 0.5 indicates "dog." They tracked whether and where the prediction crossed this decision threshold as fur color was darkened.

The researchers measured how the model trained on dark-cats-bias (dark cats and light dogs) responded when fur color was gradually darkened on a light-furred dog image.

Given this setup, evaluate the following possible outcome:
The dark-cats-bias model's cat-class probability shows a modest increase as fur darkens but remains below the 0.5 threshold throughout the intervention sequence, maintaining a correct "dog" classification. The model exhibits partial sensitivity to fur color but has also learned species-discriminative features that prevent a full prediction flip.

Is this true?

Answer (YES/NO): NO